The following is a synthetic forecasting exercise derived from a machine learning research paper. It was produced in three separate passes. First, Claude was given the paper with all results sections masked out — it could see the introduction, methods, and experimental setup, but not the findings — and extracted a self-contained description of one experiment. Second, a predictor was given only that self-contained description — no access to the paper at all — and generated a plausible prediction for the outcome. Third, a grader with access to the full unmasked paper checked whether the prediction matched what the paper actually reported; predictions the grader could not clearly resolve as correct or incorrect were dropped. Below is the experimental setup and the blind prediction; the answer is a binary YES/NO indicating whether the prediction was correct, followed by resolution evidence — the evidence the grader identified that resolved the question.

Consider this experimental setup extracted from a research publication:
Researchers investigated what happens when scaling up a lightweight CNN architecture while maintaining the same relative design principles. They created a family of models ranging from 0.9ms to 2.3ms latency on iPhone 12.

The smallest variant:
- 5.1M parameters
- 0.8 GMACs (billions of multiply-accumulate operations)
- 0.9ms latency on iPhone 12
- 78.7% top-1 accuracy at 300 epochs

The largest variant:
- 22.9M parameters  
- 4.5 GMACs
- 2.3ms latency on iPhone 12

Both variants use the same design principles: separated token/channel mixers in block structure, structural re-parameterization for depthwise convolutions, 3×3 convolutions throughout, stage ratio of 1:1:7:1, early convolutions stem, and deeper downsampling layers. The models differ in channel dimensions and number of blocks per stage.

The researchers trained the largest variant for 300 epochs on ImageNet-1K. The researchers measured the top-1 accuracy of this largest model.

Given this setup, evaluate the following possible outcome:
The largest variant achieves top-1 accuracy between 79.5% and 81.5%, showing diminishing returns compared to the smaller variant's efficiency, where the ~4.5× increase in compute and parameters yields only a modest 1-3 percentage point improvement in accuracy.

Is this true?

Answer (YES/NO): NO